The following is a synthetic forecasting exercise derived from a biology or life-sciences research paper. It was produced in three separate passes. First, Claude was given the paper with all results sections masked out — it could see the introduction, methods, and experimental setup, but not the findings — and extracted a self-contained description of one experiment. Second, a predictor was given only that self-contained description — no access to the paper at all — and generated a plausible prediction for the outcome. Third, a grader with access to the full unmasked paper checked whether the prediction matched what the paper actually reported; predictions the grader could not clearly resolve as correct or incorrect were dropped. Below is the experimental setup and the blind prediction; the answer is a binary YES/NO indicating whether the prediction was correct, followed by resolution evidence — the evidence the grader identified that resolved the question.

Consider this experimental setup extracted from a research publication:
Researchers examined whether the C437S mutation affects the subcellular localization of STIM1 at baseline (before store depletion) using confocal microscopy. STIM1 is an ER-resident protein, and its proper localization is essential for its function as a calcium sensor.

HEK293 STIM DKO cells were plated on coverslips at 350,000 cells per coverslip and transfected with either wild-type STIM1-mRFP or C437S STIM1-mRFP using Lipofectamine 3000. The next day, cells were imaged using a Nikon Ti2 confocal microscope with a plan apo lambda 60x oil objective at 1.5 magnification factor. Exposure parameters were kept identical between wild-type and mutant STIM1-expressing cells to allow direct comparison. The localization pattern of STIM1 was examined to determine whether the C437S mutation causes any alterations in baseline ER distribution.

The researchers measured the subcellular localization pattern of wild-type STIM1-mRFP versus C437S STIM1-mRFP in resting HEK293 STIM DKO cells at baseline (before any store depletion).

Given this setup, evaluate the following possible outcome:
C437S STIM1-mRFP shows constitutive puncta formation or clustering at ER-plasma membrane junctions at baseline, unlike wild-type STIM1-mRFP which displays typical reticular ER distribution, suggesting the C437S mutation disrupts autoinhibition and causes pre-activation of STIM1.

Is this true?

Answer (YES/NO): NO